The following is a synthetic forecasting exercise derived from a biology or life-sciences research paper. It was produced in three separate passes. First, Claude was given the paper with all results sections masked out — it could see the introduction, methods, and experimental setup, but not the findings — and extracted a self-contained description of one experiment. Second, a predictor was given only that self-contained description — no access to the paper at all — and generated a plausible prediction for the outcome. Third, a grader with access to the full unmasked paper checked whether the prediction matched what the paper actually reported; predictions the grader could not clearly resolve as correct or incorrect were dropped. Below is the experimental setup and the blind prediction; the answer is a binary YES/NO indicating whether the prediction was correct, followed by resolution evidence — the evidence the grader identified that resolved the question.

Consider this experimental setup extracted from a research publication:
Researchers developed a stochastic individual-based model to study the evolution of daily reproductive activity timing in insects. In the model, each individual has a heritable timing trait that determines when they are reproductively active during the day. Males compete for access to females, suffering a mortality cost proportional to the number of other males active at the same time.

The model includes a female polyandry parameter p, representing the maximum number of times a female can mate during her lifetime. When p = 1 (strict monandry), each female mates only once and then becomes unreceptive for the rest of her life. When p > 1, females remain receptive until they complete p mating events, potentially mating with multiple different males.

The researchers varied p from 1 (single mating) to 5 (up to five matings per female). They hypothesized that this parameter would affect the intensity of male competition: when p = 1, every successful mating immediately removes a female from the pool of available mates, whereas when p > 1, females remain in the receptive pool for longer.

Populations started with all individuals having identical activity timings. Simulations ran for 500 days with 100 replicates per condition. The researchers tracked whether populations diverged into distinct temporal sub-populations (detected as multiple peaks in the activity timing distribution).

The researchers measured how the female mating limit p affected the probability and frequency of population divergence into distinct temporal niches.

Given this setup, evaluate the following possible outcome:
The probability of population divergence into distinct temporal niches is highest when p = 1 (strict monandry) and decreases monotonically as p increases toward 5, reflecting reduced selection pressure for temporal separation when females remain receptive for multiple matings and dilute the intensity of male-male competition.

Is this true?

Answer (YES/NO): YES